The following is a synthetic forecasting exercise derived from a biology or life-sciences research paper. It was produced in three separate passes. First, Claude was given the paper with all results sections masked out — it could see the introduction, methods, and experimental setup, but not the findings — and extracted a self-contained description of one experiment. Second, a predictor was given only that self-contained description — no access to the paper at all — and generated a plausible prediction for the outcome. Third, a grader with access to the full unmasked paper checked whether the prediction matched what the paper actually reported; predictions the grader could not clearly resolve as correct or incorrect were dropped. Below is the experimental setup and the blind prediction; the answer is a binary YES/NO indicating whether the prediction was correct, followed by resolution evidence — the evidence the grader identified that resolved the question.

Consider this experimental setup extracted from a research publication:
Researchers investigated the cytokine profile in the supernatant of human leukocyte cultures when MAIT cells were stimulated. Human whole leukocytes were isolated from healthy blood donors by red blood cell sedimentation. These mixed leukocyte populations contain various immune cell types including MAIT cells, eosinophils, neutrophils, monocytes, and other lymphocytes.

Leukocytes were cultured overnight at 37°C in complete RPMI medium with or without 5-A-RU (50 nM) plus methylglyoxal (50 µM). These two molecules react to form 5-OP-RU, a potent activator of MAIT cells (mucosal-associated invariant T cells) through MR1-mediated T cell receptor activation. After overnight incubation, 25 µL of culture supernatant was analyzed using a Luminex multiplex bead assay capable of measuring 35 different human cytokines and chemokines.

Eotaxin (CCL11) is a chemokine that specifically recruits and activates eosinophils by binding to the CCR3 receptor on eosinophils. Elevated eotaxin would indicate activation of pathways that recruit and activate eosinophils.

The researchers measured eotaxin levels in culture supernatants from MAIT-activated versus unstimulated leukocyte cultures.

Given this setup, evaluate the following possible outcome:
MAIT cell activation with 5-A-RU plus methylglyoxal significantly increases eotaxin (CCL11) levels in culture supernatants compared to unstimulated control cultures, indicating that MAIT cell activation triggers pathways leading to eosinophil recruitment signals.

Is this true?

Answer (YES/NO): YES